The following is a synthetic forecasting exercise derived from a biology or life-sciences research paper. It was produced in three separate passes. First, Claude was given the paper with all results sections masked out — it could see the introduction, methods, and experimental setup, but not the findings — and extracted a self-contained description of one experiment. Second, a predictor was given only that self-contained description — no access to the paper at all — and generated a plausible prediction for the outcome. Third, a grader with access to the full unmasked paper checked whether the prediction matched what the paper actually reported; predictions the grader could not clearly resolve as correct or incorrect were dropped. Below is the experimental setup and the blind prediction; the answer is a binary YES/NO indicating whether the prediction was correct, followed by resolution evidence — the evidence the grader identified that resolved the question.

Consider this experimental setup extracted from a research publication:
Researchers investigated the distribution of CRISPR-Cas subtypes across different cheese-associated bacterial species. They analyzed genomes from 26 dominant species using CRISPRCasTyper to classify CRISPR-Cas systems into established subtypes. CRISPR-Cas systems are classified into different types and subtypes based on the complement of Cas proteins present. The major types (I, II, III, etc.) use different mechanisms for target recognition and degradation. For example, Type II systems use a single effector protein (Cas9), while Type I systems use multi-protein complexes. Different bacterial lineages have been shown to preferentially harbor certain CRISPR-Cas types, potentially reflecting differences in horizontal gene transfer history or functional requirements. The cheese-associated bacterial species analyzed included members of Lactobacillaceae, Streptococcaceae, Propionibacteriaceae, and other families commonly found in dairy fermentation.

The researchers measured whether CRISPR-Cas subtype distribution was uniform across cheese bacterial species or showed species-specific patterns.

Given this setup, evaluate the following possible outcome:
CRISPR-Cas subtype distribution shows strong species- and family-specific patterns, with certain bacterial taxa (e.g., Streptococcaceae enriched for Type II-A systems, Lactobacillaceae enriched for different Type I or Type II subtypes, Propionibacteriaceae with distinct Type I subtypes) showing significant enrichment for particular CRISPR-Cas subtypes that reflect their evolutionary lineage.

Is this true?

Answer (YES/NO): NO